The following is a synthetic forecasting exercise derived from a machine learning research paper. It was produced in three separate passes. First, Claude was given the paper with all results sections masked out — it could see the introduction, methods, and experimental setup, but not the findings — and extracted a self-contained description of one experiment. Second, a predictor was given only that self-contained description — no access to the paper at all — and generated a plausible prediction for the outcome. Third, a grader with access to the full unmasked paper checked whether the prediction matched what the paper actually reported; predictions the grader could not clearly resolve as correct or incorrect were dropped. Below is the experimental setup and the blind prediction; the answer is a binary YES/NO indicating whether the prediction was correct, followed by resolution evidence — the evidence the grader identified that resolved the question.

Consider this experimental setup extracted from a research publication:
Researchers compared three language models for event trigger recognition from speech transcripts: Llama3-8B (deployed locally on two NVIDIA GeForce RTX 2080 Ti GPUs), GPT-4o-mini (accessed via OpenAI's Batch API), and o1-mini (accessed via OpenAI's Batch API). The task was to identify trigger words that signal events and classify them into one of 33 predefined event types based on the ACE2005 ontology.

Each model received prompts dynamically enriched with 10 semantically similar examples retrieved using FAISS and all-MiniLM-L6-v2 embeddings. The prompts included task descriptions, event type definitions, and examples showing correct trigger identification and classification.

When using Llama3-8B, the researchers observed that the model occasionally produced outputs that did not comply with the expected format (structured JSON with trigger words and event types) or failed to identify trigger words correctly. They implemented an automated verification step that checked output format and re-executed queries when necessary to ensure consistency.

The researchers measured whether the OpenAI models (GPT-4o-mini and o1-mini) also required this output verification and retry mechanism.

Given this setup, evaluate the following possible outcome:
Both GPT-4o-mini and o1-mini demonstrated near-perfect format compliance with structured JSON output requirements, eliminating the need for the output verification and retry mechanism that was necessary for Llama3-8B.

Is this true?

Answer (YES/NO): YES